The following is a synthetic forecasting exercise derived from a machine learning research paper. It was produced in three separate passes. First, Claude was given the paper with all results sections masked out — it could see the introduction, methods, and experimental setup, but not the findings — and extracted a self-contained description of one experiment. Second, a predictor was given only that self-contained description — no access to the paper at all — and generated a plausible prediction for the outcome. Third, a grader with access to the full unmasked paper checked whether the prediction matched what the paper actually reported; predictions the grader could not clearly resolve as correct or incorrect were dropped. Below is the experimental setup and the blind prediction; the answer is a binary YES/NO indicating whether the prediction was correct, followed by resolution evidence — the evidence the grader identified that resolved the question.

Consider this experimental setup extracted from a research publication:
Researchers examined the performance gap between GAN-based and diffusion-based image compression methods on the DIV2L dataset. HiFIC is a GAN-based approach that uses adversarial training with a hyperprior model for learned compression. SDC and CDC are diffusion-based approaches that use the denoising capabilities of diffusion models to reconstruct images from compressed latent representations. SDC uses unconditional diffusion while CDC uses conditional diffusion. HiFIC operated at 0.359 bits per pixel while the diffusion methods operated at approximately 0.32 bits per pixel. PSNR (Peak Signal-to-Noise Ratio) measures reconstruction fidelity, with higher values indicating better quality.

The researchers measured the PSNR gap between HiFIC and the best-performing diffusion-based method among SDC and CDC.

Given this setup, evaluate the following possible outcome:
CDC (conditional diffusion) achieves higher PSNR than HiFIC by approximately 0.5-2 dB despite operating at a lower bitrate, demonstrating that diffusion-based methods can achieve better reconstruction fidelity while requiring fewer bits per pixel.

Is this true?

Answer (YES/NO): NO